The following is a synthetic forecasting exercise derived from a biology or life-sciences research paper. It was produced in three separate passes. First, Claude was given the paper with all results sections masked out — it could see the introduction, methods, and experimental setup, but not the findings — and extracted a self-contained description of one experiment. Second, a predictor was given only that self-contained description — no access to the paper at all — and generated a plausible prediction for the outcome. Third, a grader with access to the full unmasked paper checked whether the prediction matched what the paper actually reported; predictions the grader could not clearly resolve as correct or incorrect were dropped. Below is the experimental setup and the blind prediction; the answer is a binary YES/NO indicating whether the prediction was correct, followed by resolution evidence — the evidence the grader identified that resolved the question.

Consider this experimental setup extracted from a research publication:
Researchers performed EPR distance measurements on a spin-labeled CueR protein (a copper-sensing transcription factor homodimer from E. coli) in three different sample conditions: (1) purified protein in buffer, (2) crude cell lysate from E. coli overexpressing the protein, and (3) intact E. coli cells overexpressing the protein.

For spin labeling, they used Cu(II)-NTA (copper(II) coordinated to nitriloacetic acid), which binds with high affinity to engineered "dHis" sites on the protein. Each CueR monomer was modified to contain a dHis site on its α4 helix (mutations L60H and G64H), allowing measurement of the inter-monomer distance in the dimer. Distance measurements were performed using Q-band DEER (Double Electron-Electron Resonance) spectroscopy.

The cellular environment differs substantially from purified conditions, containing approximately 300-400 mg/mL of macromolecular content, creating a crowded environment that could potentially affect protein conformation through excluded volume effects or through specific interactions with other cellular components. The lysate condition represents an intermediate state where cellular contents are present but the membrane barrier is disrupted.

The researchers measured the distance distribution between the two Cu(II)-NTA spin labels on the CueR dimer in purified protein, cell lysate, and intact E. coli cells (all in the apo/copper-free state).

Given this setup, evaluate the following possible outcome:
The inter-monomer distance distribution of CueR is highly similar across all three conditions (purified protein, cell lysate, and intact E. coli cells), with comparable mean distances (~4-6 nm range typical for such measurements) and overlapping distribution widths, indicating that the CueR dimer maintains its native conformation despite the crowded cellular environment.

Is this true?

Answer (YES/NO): NO